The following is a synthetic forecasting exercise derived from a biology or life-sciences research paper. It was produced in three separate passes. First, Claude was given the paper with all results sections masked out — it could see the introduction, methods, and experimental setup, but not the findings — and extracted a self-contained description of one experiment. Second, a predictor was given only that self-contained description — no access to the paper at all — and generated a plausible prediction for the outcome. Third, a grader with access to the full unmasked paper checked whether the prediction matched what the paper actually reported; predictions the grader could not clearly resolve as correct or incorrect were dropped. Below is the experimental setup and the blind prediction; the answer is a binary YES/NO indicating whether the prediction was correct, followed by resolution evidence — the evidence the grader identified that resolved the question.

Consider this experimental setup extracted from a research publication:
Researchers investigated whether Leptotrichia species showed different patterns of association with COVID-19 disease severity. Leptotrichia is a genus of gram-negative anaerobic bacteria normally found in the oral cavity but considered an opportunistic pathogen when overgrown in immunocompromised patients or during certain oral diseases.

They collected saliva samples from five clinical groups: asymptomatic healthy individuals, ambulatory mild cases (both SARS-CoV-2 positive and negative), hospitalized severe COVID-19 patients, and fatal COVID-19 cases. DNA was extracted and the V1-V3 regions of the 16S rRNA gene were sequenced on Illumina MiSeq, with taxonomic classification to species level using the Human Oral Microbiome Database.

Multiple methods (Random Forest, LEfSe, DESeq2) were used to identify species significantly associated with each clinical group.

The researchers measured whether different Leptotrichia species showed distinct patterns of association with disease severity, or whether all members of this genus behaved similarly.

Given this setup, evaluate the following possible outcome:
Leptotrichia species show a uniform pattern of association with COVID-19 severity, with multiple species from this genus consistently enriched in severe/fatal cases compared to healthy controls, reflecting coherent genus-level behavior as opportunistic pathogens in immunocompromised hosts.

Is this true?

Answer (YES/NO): NO